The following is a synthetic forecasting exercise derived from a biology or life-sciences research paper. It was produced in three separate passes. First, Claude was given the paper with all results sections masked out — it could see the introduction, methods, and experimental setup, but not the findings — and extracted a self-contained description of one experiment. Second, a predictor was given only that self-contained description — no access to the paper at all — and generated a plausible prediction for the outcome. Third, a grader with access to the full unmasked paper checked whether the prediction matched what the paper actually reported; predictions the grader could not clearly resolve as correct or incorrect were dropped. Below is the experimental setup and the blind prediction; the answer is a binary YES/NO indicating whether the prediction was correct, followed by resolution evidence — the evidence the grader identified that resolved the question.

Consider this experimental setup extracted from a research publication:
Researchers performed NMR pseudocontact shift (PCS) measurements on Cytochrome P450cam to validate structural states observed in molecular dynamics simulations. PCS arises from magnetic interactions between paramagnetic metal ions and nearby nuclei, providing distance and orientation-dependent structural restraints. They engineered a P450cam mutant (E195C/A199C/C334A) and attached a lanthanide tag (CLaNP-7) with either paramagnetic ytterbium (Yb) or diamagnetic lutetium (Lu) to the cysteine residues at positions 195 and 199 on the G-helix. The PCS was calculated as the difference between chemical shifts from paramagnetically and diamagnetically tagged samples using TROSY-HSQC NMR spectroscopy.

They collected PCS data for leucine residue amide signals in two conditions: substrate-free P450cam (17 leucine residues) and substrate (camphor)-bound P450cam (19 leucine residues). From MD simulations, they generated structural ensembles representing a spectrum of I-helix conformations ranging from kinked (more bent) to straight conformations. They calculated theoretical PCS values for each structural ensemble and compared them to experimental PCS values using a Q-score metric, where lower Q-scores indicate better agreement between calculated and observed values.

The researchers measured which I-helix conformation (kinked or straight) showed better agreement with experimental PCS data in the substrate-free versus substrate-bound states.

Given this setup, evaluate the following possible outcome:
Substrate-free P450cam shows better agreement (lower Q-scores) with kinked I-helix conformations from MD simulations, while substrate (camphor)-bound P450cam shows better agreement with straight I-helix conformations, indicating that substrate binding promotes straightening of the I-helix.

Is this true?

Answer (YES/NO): YES